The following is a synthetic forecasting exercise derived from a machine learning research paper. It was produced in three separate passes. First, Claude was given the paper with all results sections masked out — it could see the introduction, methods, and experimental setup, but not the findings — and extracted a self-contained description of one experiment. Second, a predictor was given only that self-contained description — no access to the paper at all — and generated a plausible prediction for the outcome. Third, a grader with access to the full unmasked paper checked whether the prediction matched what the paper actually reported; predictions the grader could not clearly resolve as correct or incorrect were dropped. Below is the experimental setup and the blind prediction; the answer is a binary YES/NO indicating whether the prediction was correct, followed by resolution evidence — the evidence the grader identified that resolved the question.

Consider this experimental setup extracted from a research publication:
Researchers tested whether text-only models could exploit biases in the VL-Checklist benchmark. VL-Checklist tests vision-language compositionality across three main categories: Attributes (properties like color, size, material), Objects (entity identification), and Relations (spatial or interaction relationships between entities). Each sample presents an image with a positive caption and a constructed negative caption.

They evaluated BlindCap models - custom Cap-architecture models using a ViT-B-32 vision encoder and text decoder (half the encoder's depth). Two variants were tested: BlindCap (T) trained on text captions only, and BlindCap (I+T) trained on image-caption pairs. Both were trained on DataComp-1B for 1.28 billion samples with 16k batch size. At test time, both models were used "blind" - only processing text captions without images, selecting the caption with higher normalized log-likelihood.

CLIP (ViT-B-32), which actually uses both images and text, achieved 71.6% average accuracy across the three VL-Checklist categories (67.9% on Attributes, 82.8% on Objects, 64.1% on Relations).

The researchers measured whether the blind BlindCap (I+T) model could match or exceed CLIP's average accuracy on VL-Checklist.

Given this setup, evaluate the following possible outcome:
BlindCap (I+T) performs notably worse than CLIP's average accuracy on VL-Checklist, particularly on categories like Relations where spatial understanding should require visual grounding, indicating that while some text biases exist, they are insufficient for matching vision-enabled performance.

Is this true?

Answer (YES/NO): NO